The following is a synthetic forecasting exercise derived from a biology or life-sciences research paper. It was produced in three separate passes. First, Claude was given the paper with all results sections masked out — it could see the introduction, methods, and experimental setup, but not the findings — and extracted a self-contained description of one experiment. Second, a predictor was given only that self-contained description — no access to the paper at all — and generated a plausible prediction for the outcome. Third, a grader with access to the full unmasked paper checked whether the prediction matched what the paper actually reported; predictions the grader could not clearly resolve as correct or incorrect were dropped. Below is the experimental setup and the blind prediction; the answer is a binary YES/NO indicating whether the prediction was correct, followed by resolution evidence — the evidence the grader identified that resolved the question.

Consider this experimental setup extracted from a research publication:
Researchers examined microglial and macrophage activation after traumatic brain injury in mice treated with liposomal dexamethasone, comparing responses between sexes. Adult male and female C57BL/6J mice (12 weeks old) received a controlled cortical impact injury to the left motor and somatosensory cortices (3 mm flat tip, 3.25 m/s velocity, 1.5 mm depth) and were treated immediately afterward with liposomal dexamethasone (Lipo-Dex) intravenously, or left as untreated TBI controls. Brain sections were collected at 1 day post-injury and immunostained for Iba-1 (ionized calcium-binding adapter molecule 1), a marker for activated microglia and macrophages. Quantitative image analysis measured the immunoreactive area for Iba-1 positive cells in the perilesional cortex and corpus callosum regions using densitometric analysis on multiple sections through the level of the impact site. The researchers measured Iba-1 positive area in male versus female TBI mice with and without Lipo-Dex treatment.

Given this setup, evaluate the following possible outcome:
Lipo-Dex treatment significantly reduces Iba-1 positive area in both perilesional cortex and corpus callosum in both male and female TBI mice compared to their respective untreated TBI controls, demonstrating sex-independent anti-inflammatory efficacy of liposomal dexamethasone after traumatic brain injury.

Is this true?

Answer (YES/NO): NO